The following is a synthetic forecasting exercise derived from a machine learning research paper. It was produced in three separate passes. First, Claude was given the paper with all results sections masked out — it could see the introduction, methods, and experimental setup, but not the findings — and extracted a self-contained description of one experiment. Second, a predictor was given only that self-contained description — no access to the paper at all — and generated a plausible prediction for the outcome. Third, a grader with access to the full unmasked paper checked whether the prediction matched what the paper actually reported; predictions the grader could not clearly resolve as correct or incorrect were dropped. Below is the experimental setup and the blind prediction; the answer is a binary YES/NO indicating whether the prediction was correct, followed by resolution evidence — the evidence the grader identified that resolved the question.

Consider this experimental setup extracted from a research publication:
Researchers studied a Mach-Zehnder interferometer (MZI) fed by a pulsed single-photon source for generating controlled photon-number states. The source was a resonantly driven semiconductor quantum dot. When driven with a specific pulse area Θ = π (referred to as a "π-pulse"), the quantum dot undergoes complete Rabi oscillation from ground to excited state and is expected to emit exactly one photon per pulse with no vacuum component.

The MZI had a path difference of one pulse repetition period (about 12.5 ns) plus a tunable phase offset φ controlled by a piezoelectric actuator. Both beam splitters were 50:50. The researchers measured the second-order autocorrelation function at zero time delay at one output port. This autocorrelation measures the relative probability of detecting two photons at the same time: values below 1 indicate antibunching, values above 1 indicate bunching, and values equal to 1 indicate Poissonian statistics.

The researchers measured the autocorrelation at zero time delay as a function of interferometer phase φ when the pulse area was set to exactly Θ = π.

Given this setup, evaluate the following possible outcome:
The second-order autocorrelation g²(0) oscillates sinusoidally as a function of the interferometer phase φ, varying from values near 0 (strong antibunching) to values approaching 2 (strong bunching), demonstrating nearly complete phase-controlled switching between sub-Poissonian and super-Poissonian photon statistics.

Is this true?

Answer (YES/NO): NO